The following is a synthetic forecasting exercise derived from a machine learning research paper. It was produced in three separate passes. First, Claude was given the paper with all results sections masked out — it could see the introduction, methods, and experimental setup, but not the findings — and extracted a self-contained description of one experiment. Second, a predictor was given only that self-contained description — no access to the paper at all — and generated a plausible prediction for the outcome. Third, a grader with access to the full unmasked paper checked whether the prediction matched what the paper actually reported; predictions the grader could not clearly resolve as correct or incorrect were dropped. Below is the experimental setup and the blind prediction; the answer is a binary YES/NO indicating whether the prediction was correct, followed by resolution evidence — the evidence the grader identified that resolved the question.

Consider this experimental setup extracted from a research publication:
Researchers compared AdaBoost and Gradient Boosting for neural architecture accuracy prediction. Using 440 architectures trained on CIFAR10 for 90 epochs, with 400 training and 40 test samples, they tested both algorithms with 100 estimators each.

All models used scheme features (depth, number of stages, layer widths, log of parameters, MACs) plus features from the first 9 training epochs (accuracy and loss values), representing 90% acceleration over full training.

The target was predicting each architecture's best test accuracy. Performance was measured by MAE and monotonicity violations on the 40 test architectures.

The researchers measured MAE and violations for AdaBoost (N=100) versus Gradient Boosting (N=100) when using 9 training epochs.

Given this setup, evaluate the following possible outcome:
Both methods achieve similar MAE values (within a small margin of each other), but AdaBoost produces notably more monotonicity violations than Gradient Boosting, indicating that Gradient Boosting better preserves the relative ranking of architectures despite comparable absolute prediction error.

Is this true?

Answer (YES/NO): NO